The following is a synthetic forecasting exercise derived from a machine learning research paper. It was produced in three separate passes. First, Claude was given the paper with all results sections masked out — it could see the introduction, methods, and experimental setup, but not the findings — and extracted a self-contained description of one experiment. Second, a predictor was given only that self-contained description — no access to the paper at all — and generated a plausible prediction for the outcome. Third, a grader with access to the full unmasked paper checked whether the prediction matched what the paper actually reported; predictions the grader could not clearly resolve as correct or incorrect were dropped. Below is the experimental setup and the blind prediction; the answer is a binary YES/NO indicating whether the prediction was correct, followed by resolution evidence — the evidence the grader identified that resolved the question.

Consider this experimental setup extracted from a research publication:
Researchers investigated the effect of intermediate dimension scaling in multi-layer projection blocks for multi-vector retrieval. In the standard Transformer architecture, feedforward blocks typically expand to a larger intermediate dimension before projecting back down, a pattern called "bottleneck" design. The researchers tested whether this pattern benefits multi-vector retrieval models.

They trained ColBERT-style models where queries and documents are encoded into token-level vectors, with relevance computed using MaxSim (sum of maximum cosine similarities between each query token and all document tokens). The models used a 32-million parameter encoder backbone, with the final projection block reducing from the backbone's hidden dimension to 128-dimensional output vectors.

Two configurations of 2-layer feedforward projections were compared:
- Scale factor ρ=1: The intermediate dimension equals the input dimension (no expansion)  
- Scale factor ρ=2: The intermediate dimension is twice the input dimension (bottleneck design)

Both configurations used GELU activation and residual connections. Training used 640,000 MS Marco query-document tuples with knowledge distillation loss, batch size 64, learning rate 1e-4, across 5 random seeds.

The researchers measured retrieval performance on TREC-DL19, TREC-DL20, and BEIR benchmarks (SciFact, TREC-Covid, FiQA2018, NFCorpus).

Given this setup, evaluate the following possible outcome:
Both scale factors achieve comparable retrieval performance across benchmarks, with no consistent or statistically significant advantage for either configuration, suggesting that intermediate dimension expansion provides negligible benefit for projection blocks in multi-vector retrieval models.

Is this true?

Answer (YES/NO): NO